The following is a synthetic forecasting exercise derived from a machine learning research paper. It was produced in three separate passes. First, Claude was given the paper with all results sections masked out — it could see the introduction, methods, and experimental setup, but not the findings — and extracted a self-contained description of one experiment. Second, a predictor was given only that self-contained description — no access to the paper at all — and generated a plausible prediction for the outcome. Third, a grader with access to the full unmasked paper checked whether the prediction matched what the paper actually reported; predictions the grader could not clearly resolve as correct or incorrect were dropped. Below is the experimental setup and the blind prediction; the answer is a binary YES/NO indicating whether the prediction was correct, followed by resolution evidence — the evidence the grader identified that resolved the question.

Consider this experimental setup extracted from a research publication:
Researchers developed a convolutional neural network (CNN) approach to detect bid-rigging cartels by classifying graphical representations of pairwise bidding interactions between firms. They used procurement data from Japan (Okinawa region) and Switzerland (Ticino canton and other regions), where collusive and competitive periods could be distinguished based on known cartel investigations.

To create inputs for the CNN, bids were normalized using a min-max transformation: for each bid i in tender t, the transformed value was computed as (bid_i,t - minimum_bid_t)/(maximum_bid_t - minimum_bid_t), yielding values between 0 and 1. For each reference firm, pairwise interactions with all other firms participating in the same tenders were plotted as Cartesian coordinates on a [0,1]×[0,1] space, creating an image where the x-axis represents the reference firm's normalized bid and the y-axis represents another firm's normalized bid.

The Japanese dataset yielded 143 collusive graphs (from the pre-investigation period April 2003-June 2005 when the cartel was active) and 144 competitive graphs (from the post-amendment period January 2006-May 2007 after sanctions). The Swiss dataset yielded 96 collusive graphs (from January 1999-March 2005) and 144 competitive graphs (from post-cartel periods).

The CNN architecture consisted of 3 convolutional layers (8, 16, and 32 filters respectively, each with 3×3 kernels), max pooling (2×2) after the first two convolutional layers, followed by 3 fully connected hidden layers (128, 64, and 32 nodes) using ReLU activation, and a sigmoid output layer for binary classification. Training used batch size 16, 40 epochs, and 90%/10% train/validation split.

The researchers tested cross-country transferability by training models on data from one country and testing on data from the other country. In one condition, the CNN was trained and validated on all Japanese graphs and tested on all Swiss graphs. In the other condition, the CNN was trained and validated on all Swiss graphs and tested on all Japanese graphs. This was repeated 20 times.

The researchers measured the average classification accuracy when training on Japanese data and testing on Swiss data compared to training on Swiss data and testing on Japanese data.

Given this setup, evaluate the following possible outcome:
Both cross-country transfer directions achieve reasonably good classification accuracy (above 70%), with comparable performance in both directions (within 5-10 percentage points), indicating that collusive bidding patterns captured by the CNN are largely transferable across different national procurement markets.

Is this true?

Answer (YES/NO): YES